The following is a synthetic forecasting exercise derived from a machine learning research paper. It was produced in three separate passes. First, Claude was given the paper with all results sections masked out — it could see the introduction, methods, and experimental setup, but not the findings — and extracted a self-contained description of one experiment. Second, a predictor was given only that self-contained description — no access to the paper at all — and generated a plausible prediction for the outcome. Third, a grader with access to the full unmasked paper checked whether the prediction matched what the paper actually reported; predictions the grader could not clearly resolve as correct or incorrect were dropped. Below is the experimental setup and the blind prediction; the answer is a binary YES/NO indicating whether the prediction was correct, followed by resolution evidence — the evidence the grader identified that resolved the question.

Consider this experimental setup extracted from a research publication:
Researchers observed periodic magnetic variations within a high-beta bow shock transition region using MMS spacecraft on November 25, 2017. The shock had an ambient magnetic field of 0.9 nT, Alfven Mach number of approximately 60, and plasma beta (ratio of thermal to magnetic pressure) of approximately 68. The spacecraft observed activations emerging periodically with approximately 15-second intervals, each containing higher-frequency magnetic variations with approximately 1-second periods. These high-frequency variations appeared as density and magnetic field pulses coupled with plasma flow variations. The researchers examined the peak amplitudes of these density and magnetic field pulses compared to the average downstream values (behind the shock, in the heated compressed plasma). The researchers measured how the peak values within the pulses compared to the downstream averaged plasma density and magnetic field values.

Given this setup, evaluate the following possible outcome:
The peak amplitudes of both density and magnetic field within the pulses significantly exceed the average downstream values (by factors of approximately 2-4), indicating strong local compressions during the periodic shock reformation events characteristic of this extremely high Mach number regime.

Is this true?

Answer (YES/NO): NO